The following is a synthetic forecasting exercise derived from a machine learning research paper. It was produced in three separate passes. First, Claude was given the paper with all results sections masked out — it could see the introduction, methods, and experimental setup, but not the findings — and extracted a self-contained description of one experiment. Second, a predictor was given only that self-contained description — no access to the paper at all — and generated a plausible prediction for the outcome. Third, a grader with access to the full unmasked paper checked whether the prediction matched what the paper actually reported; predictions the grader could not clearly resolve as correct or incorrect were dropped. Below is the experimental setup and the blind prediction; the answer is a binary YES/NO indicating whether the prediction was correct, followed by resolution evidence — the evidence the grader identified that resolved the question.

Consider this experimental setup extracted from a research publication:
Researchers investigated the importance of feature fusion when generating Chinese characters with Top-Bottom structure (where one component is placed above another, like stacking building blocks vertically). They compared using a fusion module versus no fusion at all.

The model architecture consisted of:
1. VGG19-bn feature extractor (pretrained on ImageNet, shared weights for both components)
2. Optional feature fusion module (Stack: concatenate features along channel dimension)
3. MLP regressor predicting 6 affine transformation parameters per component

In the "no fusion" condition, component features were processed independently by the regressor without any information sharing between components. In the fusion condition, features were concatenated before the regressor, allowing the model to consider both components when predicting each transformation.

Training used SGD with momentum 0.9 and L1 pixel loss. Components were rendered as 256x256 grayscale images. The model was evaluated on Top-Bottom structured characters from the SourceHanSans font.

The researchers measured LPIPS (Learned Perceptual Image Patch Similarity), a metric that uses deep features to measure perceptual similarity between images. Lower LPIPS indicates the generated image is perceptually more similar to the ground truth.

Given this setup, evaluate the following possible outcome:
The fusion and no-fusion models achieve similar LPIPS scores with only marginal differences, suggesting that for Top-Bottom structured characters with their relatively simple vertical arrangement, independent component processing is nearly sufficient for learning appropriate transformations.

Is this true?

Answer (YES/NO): NO